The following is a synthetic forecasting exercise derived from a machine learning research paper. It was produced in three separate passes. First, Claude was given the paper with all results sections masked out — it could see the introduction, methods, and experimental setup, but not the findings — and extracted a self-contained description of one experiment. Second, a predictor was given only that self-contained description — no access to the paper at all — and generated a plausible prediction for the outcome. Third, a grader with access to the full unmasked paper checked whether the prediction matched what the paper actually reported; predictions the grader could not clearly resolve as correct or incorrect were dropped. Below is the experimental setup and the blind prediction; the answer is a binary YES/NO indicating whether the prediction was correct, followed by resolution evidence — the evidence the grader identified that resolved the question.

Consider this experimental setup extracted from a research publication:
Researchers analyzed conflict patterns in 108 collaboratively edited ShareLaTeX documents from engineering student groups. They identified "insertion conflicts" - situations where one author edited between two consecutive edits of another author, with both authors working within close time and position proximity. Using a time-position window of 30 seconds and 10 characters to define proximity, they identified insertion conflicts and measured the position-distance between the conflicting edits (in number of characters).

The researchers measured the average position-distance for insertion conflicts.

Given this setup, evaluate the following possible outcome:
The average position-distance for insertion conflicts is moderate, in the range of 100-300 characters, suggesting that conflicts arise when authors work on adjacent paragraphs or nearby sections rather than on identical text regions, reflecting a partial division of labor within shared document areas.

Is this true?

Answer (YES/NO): NO